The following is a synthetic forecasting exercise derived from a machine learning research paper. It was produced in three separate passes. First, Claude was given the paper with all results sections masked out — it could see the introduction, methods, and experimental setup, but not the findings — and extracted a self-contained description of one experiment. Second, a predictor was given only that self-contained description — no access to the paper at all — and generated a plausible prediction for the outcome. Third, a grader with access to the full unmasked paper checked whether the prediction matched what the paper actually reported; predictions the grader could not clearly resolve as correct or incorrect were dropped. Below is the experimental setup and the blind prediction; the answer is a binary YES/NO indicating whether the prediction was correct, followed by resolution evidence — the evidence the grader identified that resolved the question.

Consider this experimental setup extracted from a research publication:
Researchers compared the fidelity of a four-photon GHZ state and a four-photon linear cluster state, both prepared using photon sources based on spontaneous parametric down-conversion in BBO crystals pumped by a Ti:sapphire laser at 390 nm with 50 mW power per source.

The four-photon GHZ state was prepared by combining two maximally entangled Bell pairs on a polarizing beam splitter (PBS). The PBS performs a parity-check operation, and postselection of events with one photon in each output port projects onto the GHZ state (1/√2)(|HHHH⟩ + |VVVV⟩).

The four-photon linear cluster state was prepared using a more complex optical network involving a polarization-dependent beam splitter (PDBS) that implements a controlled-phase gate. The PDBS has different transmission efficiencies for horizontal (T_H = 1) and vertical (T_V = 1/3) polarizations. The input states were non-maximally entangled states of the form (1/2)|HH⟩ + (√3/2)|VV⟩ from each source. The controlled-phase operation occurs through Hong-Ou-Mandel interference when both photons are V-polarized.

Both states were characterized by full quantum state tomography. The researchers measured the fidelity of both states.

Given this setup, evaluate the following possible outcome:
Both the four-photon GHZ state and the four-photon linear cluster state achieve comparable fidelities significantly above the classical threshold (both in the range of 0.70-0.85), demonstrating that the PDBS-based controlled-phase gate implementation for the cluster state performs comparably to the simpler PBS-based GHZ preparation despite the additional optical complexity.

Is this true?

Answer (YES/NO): NO